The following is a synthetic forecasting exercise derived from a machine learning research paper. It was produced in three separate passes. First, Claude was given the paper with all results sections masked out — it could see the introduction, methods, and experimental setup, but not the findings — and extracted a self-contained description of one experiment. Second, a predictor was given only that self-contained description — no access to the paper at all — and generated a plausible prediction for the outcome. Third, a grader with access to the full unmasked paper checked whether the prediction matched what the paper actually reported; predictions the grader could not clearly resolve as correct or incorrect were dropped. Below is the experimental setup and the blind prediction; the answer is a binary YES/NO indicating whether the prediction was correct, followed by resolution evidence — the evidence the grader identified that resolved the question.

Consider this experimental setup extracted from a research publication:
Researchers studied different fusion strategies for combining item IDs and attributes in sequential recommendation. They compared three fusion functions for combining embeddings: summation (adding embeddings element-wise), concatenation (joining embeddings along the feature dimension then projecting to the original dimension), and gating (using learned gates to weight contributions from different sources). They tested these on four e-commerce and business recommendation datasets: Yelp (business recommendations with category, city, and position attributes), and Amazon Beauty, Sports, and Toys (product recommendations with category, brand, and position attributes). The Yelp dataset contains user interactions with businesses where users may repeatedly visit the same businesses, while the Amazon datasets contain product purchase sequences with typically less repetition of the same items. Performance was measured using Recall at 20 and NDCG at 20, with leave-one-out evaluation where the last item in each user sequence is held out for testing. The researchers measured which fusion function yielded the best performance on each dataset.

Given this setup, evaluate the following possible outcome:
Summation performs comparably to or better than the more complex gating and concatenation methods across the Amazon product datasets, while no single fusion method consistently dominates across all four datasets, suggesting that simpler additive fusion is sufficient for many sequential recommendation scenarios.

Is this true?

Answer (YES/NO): NO